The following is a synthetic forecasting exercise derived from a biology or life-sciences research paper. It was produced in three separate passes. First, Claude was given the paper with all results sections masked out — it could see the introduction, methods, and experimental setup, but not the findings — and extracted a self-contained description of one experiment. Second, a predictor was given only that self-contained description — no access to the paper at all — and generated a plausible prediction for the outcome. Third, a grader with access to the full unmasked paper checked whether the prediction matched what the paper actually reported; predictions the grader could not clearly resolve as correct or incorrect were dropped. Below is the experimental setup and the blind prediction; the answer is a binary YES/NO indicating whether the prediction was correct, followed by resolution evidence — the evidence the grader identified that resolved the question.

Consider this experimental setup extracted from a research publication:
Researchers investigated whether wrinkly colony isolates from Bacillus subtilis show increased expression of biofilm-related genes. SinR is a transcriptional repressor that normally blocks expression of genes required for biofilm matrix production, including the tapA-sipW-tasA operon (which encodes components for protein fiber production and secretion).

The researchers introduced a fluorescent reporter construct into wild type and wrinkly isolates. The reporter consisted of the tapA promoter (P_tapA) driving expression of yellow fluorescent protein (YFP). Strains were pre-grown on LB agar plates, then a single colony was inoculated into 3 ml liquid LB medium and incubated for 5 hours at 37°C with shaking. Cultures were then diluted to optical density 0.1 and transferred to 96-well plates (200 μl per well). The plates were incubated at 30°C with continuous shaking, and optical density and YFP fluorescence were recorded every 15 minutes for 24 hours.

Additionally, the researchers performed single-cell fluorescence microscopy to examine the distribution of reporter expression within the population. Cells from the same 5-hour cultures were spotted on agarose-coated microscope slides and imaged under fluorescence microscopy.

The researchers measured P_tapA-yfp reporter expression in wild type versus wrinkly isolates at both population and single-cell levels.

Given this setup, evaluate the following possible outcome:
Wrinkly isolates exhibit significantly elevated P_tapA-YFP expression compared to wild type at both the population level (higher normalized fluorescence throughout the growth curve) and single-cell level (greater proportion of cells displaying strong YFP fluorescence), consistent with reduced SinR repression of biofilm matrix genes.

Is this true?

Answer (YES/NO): YES